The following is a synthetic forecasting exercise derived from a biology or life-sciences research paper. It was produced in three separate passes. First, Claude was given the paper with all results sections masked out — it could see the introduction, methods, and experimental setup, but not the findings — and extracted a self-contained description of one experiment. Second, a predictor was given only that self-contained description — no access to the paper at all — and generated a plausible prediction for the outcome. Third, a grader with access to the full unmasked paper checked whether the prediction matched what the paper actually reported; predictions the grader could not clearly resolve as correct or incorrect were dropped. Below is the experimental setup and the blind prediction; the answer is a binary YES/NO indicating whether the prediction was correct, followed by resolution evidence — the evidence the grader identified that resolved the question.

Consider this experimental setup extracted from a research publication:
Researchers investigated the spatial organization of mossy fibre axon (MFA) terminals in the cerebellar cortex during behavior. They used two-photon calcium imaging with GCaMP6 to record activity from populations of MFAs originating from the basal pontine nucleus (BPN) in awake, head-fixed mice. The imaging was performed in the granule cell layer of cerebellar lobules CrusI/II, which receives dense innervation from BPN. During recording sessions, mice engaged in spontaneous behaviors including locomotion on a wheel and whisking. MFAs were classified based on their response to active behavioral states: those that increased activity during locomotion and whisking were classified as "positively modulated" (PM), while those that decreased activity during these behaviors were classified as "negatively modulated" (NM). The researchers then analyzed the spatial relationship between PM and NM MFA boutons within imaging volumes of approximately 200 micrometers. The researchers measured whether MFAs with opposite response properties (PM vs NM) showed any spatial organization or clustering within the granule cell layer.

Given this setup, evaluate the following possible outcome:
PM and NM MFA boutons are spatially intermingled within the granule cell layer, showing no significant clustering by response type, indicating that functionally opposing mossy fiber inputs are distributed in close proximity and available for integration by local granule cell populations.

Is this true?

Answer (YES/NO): YES